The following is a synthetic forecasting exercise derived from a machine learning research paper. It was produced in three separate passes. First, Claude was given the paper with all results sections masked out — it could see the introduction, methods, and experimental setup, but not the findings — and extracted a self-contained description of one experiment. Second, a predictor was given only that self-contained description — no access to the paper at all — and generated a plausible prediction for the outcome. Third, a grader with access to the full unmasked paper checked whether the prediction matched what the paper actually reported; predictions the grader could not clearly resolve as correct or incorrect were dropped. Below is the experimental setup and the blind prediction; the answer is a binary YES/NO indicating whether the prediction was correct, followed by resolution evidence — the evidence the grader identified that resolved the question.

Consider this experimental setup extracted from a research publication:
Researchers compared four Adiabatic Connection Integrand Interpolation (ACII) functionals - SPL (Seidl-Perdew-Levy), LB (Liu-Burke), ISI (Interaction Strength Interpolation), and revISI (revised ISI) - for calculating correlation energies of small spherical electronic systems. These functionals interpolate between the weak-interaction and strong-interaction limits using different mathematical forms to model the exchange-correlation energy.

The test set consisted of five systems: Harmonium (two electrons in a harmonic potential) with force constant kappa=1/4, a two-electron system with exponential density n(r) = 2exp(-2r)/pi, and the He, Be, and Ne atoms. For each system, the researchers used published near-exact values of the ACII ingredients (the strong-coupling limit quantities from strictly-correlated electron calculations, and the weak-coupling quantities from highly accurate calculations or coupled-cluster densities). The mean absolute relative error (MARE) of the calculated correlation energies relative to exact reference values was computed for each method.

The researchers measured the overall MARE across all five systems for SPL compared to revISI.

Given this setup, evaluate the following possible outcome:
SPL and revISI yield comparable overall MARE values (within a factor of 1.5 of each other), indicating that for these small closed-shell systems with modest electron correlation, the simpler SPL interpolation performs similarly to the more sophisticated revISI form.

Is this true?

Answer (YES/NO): NO